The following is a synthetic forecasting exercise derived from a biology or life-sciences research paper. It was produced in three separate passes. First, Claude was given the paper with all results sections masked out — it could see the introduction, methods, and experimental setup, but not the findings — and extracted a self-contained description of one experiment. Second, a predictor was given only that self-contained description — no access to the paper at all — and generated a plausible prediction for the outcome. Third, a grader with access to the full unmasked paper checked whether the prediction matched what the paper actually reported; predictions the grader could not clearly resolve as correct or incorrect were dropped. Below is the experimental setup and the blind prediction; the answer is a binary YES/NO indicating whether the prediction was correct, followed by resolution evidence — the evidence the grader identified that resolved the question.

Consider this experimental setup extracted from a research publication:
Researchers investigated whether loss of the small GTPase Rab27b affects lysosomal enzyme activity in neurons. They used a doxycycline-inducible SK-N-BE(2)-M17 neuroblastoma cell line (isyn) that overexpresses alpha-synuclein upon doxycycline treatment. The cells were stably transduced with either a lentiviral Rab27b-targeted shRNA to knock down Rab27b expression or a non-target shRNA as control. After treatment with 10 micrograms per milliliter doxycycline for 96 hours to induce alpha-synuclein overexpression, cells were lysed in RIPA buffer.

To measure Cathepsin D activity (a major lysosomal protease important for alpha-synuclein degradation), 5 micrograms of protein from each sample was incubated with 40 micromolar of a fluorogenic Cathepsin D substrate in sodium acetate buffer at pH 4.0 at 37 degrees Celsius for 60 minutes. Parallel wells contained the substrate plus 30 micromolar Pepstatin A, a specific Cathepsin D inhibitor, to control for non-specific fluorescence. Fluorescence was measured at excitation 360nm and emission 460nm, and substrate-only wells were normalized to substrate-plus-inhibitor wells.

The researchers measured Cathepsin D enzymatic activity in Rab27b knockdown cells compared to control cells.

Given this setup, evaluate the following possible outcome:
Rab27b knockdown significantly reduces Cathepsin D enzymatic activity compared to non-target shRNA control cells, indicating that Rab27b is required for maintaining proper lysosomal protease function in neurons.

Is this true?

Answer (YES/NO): YES